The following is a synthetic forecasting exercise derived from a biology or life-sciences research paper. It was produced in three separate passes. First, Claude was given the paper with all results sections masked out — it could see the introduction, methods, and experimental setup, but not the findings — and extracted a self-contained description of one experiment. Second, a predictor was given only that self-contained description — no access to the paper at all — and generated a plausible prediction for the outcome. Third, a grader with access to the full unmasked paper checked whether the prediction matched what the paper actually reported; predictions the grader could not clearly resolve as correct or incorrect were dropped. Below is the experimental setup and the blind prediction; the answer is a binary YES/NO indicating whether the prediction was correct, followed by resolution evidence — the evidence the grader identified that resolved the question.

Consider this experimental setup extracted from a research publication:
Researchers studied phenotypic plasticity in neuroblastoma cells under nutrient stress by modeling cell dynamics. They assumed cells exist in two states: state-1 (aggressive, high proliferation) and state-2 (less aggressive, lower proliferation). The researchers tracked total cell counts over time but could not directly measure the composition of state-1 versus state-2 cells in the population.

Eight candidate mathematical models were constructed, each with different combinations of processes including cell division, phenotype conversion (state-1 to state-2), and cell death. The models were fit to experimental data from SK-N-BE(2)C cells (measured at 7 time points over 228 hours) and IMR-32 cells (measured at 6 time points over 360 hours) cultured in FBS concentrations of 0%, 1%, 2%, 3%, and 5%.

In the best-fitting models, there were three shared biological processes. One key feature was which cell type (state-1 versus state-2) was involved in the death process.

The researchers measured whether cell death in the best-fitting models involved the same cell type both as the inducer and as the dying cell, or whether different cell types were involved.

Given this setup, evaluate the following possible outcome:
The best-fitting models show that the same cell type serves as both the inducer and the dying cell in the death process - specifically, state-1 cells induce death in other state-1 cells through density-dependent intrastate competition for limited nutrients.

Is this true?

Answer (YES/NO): NO